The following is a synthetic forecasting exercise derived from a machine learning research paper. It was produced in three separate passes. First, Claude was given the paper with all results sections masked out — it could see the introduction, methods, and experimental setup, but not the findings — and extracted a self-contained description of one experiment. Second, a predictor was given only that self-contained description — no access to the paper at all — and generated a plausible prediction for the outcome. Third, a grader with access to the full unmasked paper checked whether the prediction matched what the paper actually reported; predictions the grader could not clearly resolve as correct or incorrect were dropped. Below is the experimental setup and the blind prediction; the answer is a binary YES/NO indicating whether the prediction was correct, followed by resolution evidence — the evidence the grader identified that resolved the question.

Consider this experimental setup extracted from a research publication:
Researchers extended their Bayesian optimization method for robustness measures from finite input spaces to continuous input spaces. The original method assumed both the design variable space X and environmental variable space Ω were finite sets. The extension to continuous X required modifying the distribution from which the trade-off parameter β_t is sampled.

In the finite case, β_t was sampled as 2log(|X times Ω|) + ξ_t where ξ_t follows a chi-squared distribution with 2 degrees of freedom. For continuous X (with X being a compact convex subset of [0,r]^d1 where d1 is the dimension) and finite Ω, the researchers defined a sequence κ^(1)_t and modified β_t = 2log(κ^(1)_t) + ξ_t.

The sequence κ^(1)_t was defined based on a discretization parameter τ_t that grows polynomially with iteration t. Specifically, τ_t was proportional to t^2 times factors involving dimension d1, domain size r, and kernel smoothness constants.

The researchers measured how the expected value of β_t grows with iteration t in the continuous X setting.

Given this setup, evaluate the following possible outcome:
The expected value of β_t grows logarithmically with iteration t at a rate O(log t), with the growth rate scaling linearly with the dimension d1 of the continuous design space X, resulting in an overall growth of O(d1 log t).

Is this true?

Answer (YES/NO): YES